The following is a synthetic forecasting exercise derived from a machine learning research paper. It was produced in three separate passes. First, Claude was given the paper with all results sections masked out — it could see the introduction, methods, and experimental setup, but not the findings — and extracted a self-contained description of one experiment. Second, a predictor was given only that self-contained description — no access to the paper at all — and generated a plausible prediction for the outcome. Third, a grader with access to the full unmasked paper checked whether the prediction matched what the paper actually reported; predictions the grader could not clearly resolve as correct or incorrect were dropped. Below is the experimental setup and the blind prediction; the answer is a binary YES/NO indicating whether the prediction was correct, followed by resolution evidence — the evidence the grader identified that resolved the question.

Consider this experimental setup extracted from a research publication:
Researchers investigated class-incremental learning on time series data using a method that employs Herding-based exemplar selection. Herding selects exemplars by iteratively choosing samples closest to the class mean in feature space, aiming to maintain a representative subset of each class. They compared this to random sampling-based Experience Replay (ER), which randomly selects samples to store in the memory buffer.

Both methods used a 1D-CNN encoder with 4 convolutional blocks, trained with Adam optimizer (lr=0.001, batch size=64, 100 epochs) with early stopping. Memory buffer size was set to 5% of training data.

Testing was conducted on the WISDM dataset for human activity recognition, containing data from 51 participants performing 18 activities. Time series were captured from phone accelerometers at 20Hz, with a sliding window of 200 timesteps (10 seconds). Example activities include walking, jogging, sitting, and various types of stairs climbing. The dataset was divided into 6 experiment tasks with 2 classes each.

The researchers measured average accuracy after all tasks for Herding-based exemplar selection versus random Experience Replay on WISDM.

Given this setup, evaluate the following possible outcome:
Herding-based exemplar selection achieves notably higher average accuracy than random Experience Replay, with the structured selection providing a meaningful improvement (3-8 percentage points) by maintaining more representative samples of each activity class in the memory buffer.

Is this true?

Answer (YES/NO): NO